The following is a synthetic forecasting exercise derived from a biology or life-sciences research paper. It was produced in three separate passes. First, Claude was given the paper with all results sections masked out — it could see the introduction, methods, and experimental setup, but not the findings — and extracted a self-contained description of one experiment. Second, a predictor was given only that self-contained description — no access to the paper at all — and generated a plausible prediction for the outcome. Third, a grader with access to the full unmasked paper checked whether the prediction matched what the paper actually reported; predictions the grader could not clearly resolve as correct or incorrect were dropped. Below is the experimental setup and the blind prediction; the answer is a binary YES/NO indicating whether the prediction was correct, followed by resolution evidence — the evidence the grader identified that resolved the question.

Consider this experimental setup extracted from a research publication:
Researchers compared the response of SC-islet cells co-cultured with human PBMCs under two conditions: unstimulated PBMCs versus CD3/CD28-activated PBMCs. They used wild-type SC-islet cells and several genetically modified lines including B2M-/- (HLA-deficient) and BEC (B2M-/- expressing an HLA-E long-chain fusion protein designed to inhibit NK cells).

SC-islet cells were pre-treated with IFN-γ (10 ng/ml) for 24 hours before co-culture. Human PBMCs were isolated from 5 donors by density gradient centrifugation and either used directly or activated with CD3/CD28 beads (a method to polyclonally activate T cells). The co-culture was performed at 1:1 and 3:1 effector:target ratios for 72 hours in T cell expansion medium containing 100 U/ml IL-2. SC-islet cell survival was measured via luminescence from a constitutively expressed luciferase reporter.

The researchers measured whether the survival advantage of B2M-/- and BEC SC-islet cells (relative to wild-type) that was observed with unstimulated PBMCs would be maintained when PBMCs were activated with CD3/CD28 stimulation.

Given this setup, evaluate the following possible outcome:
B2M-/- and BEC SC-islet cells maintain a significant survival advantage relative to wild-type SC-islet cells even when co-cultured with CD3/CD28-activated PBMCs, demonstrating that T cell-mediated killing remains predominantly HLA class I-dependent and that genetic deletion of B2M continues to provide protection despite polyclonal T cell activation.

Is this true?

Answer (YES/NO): NO